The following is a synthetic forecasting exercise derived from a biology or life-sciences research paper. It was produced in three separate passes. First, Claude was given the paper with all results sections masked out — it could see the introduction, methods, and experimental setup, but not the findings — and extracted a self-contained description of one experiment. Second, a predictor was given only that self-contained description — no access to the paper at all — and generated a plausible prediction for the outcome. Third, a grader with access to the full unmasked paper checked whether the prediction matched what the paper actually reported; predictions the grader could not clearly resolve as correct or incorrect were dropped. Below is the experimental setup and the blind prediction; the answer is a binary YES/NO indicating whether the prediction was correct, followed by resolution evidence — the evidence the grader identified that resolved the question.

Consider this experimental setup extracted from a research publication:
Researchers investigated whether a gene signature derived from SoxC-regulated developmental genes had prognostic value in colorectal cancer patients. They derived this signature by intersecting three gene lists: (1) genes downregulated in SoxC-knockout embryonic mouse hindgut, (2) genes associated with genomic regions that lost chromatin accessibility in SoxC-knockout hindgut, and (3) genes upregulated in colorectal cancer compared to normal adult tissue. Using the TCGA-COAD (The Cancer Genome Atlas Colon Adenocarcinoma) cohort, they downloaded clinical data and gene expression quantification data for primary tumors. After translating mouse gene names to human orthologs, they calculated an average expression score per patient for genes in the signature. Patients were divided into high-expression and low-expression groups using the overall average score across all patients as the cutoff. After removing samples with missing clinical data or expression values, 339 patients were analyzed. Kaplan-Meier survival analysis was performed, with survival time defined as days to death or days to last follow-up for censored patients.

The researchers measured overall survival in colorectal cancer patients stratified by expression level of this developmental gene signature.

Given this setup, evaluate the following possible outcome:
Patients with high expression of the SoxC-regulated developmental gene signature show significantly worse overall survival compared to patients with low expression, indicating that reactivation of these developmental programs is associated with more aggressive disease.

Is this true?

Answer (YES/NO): YES